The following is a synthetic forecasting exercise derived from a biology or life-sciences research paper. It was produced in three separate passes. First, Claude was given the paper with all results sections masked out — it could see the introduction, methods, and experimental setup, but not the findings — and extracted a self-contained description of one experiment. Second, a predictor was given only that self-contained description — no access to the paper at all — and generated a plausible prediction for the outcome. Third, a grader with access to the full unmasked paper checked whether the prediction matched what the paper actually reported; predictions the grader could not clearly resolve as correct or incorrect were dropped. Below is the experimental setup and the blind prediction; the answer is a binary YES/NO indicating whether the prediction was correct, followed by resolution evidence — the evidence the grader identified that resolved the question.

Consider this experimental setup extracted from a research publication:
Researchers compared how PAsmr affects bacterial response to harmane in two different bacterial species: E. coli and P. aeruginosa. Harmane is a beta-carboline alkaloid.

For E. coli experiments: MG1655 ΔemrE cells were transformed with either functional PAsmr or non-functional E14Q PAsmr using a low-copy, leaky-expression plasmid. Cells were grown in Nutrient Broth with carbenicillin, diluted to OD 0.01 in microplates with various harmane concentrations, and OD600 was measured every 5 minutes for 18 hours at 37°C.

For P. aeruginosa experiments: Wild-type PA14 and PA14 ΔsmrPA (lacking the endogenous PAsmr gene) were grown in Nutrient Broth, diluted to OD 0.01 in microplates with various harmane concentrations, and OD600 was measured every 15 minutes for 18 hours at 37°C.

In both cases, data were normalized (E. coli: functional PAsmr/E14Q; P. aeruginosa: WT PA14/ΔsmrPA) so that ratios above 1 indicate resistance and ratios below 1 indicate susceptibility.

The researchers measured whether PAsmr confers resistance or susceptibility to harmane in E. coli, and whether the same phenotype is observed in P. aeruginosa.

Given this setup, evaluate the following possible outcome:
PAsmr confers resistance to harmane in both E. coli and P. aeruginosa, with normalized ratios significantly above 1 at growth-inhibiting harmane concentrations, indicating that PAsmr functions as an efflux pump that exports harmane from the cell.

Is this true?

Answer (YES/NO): NO